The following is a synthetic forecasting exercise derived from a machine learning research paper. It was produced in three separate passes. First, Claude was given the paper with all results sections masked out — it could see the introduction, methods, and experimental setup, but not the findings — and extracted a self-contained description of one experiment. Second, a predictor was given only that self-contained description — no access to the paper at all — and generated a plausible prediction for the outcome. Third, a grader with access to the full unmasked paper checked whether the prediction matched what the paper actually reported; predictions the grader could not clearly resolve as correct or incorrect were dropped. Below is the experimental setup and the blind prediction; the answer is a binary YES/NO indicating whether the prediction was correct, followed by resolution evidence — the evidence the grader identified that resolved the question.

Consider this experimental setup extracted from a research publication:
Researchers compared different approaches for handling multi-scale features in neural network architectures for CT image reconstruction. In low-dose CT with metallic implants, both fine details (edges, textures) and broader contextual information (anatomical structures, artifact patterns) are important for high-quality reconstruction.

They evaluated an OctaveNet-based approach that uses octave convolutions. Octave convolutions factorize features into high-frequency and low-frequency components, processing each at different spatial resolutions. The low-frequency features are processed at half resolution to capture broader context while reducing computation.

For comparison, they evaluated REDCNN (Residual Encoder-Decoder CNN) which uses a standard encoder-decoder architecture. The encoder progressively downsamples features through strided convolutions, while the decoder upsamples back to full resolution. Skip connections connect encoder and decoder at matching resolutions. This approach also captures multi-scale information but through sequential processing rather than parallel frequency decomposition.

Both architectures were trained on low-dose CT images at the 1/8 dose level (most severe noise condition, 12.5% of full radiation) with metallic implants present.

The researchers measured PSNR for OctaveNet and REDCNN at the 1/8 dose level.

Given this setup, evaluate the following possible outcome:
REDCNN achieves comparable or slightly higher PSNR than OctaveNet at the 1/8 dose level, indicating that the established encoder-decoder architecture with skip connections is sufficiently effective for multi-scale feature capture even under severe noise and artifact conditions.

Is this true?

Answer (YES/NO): YES